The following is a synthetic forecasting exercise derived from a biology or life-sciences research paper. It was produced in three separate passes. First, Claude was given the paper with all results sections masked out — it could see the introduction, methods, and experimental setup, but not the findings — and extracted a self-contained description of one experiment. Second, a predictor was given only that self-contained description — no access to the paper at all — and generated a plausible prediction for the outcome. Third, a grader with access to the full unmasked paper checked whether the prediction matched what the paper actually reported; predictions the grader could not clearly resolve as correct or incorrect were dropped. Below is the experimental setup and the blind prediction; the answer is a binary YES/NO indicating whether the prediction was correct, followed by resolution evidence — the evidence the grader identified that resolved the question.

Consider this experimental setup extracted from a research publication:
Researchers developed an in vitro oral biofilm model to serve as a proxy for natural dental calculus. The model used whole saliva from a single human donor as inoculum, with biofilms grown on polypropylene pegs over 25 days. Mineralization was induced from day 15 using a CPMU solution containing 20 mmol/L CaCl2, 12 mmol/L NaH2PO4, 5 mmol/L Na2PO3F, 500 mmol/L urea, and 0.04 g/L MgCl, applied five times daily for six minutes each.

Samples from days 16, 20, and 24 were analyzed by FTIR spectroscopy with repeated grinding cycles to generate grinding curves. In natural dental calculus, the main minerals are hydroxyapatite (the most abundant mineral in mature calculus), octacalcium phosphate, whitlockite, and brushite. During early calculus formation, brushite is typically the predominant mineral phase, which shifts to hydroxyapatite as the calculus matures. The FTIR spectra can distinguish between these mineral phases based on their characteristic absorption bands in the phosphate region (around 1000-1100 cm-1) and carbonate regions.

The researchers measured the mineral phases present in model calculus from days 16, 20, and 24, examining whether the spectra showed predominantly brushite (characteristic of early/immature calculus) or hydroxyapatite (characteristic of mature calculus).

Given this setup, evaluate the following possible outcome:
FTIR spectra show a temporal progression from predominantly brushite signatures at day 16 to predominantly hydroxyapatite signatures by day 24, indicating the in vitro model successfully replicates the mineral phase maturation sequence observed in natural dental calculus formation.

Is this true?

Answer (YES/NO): NO